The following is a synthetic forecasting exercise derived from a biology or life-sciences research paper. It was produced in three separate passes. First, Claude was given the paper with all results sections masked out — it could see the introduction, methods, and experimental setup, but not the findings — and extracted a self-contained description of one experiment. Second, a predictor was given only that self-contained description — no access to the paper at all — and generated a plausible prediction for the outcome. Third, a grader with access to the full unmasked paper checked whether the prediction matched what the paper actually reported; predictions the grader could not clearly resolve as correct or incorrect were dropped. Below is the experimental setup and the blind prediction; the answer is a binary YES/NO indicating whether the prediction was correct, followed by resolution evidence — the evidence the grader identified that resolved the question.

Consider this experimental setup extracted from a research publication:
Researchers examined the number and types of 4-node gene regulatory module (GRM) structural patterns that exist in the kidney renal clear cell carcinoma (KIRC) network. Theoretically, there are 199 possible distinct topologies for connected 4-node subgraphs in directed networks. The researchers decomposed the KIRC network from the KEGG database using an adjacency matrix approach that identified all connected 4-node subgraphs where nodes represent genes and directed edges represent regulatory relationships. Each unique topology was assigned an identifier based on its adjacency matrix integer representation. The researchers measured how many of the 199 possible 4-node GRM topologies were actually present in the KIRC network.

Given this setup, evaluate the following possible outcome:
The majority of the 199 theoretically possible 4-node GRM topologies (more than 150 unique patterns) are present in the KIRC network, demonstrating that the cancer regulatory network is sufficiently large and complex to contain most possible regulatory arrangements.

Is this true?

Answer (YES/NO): NO